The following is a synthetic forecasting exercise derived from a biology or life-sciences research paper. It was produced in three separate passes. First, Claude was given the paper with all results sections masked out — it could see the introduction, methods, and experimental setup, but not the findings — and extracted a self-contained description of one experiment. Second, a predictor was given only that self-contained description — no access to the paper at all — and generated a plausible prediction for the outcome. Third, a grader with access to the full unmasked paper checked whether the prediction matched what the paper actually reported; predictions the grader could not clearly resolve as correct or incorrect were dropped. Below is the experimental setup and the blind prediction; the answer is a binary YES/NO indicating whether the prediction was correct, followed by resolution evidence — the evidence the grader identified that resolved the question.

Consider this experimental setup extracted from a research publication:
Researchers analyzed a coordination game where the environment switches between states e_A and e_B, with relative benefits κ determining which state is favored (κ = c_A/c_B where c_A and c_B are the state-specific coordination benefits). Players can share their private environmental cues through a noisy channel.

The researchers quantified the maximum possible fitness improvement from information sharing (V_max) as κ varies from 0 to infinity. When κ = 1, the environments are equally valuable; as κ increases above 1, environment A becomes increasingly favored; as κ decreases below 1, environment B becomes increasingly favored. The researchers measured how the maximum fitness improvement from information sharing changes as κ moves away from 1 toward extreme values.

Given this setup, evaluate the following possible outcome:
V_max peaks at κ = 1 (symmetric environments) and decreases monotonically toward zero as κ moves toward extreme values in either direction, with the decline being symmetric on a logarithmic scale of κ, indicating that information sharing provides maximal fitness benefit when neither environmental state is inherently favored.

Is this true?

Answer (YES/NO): NO